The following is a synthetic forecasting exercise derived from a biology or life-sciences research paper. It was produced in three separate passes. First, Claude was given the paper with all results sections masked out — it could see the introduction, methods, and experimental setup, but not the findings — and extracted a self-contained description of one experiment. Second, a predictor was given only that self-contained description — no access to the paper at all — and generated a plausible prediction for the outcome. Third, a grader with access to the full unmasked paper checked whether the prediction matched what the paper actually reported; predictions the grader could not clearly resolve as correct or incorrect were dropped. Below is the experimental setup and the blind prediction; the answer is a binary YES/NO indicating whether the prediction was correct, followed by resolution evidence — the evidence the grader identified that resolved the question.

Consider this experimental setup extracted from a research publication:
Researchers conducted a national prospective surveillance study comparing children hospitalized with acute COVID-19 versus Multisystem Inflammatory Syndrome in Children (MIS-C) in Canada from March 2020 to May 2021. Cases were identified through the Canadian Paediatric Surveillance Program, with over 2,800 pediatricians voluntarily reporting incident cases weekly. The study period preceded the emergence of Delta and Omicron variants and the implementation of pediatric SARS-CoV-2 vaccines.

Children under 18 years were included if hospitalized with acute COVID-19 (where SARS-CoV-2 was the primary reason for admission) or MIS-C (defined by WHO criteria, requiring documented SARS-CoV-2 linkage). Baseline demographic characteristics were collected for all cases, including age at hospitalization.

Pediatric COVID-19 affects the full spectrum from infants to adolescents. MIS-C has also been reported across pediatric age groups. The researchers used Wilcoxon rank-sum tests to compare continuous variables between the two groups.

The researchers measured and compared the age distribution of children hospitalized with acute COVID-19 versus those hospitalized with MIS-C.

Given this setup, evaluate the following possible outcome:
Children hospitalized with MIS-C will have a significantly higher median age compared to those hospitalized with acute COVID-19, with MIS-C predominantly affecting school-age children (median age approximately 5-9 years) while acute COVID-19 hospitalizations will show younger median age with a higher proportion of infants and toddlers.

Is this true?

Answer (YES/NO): YES